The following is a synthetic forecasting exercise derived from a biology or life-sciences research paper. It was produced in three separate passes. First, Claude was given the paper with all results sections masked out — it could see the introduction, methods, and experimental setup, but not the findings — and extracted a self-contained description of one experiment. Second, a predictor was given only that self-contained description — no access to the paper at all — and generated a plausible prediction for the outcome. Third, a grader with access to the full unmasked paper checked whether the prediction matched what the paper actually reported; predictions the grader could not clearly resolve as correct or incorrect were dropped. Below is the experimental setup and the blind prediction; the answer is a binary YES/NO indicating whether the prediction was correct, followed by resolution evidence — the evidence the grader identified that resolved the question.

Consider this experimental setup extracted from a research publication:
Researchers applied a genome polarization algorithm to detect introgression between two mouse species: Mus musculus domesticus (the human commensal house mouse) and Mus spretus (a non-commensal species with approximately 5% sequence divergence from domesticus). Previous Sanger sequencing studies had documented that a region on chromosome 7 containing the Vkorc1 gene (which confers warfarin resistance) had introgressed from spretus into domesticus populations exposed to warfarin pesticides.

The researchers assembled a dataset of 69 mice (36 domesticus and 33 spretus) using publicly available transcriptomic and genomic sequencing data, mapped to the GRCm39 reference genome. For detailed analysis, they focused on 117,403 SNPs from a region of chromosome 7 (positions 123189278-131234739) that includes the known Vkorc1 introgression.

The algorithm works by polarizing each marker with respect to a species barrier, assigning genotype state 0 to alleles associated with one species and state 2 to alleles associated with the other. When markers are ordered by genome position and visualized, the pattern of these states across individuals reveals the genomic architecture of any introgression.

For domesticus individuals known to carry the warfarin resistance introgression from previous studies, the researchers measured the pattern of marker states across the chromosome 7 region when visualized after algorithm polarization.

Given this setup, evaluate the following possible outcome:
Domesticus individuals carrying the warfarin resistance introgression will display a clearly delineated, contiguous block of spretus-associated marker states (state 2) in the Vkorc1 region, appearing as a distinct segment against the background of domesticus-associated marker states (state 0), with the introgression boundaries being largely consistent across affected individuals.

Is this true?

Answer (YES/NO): NO